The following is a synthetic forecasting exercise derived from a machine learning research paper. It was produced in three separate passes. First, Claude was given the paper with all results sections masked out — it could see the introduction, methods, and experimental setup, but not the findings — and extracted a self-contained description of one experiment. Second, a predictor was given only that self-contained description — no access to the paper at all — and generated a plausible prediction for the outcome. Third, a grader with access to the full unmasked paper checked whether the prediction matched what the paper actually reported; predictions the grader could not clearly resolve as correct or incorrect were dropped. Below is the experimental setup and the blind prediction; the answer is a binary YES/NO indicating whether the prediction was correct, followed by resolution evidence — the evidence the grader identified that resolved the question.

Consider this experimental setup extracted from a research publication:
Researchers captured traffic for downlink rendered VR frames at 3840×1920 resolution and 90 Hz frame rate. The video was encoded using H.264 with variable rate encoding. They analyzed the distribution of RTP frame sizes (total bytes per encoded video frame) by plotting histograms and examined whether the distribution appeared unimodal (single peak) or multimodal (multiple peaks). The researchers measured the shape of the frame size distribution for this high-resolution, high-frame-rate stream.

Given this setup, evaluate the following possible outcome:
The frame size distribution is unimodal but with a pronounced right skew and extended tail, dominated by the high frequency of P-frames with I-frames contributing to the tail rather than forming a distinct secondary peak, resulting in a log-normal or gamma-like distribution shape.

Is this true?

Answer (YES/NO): NO